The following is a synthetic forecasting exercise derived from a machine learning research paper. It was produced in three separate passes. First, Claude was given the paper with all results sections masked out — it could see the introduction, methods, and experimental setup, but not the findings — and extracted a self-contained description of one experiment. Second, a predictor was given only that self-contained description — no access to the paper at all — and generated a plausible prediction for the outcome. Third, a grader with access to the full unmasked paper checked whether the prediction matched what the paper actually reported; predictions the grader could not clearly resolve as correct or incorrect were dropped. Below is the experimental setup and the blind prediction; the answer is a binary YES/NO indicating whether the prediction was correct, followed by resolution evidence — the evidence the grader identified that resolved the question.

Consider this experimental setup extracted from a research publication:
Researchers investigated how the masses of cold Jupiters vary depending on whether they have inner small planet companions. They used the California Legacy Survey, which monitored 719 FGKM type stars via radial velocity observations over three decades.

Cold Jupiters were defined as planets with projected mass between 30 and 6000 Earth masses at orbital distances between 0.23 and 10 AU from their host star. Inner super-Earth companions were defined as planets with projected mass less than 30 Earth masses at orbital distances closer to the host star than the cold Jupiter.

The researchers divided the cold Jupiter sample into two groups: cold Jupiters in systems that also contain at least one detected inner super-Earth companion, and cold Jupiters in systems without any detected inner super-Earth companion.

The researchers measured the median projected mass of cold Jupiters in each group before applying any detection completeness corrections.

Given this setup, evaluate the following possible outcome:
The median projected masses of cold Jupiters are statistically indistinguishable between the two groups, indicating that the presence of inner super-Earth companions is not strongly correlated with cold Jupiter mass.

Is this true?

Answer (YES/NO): NO